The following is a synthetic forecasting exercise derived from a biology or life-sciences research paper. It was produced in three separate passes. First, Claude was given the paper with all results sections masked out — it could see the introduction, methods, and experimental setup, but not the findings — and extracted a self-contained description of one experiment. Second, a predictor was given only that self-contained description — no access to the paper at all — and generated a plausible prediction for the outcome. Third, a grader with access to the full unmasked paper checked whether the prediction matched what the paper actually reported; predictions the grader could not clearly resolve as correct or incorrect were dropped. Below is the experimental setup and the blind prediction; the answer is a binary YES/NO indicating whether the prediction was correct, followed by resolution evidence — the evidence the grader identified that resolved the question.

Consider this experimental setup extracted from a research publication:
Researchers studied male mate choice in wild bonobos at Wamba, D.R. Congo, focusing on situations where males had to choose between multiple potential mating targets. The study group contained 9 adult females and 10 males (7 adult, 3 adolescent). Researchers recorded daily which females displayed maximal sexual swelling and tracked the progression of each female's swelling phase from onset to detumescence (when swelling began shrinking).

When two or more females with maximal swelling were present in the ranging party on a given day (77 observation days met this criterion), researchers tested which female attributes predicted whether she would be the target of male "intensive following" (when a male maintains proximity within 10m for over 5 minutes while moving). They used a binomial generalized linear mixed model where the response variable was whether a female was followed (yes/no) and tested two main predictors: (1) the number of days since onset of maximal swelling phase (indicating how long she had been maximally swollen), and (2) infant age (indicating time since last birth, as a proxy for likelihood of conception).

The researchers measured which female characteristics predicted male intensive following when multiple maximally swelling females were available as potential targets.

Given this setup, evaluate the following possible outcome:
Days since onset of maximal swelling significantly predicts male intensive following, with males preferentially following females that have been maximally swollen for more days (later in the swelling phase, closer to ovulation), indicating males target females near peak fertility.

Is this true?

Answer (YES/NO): YES